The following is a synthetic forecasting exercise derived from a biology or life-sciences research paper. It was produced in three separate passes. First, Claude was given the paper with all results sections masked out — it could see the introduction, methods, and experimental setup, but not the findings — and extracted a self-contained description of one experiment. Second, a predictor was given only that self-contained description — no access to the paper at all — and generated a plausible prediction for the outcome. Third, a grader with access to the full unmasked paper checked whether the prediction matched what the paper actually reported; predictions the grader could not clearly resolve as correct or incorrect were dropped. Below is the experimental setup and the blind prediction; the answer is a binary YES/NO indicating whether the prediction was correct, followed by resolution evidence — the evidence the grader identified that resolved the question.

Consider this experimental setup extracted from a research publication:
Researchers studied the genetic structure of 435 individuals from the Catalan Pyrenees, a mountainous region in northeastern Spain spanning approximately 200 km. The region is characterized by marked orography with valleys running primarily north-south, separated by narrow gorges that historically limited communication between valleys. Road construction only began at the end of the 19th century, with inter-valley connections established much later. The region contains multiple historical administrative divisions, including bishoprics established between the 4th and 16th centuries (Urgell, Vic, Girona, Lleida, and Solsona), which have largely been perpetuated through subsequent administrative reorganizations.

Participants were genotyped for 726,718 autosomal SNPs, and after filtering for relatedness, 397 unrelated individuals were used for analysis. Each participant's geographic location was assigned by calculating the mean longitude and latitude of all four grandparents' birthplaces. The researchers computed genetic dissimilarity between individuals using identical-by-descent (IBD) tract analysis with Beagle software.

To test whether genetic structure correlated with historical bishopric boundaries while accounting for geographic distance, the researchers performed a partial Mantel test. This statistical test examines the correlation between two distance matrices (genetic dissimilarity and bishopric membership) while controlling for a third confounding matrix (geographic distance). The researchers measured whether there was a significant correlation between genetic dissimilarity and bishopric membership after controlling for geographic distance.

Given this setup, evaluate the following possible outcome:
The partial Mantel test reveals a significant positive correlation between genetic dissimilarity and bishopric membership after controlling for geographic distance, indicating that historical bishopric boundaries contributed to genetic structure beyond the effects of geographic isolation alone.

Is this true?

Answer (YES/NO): YES